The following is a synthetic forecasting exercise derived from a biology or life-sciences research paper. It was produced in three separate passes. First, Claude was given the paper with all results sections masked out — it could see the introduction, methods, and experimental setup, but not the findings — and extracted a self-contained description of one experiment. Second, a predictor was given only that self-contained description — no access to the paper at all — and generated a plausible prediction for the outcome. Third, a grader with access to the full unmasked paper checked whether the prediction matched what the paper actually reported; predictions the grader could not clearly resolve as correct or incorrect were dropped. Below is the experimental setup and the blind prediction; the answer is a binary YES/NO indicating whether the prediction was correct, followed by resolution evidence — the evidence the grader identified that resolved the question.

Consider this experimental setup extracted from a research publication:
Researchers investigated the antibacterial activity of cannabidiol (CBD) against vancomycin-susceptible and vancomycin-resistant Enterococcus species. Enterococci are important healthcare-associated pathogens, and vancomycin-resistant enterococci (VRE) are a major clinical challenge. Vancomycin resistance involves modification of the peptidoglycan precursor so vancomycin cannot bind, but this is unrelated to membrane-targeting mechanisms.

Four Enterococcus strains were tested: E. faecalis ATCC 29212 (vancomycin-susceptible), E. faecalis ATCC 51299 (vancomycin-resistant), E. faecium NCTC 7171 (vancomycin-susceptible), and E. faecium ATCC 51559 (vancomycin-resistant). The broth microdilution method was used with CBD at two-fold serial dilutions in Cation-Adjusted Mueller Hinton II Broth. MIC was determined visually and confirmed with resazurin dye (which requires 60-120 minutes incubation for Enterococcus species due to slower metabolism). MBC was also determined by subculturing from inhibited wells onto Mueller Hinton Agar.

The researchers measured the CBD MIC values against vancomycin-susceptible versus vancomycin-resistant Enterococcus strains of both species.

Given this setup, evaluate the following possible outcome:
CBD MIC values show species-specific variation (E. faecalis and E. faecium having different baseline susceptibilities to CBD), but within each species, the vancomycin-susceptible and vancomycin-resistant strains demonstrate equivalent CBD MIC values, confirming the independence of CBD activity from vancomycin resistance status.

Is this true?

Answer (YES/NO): YES